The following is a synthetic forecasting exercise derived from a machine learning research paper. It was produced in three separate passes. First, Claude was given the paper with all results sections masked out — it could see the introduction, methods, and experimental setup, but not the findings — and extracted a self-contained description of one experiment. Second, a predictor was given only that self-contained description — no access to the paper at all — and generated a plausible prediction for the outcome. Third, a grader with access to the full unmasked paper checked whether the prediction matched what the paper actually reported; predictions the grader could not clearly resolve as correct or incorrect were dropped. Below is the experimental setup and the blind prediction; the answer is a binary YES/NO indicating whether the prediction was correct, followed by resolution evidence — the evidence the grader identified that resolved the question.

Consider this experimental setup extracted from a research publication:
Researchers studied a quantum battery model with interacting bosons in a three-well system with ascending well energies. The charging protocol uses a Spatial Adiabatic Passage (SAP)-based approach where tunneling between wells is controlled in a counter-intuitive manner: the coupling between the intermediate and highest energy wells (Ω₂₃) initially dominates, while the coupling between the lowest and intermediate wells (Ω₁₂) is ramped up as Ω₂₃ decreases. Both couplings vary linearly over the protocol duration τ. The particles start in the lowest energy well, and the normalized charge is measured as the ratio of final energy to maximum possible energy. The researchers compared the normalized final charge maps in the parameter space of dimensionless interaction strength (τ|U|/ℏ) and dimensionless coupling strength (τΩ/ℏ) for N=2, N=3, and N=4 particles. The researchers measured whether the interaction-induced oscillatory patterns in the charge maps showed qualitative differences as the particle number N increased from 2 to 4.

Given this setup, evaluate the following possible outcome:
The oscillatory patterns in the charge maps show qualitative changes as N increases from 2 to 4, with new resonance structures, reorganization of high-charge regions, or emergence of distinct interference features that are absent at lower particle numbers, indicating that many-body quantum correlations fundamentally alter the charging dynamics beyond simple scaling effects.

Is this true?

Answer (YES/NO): YES